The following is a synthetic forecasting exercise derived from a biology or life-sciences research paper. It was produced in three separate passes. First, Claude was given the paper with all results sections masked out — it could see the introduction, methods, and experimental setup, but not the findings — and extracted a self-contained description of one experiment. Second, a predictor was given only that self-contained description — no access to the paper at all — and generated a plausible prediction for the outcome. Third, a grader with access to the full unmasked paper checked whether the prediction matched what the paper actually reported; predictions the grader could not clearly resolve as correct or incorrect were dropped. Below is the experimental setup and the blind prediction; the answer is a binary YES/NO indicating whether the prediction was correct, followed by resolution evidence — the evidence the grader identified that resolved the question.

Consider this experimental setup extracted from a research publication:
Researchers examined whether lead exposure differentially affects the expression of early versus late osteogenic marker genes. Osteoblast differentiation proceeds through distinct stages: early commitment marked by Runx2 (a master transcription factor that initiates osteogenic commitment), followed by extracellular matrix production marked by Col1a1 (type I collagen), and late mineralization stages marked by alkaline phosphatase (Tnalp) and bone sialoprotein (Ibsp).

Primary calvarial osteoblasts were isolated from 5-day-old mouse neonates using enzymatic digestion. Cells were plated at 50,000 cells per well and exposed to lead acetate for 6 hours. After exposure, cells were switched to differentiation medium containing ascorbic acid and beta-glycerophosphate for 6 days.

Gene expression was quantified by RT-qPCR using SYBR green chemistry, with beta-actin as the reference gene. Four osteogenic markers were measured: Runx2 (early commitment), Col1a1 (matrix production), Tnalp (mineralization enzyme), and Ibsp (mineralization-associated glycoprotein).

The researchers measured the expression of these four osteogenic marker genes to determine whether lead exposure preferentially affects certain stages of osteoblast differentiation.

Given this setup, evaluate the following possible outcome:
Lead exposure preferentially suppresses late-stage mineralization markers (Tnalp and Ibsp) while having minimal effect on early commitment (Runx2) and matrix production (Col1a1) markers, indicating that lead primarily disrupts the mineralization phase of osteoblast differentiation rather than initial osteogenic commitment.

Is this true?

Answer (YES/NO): NO